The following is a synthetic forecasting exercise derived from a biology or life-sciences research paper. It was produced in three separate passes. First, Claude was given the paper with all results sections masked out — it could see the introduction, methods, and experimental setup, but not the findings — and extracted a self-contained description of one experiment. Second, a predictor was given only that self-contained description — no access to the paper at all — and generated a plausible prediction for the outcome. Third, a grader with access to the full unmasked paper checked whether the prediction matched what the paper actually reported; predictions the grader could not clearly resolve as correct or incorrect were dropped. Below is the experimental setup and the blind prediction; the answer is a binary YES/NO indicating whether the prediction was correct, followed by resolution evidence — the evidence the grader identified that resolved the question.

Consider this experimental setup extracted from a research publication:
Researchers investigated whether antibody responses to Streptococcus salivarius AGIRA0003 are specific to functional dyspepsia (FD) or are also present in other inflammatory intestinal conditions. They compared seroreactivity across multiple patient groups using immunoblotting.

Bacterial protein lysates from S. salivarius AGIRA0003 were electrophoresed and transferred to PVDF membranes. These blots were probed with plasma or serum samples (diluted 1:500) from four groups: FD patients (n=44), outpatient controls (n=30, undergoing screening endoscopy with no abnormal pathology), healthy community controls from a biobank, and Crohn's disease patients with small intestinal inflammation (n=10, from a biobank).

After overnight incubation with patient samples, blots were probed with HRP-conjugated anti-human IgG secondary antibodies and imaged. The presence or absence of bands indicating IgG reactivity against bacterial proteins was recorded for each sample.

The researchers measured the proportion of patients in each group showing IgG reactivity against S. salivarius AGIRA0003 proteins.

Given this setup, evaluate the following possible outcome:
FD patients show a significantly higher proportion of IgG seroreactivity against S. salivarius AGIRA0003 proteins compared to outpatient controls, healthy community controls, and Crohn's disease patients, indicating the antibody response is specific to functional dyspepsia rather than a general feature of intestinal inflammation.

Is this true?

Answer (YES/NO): YES